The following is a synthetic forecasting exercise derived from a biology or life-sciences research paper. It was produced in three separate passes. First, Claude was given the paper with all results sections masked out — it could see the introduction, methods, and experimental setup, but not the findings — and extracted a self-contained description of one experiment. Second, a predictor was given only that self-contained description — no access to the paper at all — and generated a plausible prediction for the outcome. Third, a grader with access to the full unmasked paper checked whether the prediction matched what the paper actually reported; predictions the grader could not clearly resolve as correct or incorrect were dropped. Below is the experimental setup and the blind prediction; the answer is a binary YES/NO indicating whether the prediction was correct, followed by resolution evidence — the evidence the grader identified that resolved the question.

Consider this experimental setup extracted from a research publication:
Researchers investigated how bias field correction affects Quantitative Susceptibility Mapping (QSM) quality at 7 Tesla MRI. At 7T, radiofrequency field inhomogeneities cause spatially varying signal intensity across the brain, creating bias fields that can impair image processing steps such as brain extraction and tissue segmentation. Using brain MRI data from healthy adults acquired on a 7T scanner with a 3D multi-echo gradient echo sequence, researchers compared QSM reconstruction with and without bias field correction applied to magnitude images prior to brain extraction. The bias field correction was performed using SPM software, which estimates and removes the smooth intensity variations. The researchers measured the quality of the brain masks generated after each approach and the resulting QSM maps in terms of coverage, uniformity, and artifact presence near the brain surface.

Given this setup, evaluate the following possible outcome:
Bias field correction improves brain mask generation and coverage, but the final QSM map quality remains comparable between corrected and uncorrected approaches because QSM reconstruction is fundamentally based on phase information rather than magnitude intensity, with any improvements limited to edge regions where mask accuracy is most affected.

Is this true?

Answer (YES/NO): NO